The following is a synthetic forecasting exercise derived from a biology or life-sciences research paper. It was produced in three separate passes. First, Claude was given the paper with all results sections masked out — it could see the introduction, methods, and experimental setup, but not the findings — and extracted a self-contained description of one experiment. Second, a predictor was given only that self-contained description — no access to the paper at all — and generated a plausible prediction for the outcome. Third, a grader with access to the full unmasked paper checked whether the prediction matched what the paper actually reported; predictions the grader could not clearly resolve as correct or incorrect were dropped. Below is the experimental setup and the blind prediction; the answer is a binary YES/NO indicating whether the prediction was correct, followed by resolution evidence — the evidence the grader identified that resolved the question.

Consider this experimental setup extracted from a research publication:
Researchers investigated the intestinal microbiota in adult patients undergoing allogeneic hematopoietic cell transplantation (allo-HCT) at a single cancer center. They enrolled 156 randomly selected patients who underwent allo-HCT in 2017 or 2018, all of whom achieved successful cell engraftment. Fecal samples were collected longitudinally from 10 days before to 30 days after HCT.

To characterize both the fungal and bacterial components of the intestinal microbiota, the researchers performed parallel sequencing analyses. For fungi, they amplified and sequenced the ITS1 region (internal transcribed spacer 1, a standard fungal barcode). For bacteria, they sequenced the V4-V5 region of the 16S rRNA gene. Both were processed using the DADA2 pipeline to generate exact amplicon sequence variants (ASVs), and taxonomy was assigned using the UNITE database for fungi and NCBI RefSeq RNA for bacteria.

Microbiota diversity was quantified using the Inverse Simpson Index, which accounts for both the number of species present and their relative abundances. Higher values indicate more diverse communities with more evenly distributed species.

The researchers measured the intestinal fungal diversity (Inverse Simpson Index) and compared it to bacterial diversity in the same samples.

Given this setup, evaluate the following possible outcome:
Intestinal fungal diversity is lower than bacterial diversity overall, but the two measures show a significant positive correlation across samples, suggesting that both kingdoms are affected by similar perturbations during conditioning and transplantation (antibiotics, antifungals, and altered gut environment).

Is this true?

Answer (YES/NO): NO